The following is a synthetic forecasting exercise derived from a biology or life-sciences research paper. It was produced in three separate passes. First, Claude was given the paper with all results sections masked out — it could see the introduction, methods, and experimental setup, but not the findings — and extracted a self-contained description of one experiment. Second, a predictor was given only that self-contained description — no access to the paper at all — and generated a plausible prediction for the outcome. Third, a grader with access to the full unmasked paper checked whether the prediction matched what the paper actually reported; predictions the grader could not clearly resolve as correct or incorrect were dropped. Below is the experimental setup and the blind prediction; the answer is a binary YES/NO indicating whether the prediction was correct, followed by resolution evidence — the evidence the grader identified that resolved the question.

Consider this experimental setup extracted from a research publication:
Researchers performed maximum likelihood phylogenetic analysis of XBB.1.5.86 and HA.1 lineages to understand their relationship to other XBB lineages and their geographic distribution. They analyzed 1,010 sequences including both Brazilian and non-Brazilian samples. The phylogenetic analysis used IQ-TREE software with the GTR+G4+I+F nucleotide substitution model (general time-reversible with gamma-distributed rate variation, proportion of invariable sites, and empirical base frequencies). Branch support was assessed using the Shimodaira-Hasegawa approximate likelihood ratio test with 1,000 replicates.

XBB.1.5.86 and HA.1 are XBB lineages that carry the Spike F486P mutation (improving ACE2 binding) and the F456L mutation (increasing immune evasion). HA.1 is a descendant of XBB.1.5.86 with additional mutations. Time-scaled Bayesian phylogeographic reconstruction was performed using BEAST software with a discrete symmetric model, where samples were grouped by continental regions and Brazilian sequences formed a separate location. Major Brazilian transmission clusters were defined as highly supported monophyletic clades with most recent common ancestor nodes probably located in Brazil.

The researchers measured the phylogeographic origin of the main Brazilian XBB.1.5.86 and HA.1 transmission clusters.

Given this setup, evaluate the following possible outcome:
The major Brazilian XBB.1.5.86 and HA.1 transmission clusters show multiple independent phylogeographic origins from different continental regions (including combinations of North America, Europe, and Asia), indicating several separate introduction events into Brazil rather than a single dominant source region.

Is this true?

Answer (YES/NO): NO